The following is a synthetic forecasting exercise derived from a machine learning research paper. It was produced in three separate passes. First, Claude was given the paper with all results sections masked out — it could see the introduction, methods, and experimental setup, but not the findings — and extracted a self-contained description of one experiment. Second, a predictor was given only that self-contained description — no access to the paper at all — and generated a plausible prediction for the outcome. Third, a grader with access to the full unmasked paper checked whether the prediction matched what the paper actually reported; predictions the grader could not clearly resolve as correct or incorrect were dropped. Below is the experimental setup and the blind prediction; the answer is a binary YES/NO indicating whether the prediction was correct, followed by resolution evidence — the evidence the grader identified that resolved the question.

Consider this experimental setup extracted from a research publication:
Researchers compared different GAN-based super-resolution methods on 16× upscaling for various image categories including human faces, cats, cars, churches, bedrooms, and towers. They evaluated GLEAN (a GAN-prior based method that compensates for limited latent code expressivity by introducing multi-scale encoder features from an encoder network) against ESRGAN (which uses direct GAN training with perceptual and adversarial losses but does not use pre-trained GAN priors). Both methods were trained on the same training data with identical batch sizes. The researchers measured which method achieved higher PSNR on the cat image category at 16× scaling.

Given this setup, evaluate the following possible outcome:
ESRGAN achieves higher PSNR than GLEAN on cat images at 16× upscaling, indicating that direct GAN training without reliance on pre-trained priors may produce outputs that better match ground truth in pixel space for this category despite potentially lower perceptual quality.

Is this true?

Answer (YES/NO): NO